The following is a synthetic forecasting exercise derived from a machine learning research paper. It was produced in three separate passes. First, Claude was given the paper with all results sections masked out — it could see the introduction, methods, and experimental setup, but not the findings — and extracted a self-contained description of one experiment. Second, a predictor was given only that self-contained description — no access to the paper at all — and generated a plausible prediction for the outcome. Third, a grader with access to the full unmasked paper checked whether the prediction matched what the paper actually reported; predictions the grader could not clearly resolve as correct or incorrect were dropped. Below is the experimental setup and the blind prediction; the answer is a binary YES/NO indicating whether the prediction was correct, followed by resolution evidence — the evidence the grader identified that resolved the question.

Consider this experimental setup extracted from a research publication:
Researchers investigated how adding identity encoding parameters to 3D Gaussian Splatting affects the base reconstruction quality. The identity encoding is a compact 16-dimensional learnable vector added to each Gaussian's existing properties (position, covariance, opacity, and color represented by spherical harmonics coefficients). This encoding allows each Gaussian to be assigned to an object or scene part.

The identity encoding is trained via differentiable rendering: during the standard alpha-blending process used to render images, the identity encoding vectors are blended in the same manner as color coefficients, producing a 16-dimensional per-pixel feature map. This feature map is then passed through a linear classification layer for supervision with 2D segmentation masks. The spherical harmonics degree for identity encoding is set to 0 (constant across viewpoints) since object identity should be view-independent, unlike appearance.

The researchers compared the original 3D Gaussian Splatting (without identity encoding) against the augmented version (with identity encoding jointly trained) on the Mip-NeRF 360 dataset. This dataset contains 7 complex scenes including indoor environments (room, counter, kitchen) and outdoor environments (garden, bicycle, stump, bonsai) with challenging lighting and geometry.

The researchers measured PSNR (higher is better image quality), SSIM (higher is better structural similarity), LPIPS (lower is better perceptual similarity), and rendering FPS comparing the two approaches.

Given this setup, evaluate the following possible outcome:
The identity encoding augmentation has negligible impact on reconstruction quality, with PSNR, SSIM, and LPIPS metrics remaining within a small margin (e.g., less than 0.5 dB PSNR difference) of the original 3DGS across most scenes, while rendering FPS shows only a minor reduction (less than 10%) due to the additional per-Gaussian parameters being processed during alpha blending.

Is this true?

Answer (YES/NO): NO